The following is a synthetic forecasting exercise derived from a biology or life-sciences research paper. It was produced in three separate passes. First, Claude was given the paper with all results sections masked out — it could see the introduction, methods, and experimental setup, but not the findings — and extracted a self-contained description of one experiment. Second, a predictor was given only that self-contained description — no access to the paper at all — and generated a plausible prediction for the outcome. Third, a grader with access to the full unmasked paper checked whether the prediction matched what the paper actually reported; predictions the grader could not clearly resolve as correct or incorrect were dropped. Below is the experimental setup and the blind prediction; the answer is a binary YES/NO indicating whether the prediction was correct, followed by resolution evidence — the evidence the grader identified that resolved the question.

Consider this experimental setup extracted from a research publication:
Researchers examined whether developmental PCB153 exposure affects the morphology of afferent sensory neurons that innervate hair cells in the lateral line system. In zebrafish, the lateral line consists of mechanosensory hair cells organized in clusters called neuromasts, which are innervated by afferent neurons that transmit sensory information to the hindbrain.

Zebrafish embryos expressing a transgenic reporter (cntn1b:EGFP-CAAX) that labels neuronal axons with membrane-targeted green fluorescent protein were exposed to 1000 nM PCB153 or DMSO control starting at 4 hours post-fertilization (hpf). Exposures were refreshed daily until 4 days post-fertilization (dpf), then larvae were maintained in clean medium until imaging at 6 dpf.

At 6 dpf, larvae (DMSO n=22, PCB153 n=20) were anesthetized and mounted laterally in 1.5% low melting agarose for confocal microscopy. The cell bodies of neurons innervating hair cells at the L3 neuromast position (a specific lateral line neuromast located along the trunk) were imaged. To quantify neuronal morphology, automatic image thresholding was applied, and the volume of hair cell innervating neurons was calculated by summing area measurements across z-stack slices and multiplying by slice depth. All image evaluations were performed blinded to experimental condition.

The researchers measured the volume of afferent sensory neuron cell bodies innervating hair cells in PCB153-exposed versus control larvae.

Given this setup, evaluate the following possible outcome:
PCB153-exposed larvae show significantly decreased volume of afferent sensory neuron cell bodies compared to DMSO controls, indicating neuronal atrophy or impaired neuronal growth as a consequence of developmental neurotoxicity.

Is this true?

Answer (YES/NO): NO